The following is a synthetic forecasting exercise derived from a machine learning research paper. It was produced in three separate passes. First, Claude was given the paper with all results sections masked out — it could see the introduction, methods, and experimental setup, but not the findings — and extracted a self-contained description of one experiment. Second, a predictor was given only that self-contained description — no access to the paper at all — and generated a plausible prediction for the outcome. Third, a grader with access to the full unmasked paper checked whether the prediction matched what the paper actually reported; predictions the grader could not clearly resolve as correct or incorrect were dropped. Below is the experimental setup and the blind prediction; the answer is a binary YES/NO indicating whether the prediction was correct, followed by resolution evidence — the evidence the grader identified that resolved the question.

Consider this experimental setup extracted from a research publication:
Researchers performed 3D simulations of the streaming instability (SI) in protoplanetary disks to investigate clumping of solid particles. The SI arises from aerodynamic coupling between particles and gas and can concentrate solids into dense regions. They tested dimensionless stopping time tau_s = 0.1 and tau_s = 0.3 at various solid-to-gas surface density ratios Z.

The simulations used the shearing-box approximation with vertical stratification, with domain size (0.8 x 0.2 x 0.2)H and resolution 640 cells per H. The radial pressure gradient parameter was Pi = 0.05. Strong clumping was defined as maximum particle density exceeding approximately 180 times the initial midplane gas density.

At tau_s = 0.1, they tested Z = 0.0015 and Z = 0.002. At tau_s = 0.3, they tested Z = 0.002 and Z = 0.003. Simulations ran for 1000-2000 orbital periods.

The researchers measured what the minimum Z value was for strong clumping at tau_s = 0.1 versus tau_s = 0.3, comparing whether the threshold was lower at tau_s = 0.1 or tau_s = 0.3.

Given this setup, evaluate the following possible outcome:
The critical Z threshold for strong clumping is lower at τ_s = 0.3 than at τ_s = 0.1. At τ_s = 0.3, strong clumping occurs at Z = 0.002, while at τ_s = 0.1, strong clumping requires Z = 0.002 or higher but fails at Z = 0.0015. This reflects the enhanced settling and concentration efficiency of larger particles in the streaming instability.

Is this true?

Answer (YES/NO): NO